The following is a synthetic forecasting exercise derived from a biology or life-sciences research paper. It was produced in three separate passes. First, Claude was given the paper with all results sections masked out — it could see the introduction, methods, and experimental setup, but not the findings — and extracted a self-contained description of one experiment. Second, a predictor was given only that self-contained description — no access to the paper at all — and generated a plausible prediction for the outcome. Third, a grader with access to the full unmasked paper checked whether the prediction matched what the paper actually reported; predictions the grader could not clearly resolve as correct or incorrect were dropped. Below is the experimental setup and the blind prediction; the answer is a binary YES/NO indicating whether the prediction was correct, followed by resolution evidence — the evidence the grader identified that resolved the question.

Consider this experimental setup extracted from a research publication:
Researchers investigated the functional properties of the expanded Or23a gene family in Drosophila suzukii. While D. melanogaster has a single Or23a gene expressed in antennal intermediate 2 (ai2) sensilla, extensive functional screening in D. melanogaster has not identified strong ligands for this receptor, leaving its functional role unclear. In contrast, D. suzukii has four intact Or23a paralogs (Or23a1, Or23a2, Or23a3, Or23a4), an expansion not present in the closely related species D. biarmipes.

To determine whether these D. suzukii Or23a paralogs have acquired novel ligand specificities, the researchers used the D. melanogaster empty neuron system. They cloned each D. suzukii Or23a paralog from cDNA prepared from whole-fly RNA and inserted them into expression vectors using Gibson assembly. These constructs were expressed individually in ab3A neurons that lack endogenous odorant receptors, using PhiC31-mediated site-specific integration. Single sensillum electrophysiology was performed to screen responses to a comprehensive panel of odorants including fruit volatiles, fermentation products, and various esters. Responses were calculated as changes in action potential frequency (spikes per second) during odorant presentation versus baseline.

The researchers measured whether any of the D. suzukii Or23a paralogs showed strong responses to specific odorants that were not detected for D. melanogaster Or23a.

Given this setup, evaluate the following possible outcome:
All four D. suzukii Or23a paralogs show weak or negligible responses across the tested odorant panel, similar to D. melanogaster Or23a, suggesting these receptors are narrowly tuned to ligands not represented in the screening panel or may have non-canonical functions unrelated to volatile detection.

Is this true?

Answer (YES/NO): YES